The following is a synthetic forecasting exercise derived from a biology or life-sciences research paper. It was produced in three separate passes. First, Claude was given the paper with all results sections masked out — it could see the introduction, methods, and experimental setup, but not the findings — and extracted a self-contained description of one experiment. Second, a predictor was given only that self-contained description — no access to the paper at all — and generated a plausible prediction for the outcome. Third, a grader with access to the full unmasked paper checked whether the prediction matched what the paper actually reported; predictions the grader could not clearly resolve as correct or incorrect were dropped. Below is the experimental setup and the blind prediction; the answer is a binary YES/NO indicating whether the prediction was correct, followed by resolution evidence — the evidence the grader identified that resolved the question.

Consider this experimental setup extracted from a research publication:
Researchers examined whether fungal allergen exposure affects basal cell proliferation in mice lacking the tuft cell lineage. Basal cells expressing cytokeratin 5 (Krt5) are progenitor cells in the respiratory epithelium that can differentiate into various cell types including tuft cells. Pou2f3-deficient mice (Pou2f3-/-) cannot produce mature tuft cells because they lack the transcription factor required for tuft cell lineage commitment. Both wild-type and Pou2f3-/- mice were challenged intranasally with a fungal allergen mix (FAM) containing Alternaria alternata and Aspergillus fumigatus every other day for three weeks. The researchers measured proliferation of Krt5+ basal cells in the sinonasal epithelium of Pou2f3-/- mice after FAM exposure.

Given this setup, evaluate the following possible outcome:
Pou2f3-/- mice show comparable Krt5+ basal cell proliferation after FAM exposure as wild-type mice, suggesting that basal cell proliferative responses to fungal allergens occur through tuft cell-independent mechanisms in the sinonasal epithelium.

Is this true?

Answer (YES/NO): YES